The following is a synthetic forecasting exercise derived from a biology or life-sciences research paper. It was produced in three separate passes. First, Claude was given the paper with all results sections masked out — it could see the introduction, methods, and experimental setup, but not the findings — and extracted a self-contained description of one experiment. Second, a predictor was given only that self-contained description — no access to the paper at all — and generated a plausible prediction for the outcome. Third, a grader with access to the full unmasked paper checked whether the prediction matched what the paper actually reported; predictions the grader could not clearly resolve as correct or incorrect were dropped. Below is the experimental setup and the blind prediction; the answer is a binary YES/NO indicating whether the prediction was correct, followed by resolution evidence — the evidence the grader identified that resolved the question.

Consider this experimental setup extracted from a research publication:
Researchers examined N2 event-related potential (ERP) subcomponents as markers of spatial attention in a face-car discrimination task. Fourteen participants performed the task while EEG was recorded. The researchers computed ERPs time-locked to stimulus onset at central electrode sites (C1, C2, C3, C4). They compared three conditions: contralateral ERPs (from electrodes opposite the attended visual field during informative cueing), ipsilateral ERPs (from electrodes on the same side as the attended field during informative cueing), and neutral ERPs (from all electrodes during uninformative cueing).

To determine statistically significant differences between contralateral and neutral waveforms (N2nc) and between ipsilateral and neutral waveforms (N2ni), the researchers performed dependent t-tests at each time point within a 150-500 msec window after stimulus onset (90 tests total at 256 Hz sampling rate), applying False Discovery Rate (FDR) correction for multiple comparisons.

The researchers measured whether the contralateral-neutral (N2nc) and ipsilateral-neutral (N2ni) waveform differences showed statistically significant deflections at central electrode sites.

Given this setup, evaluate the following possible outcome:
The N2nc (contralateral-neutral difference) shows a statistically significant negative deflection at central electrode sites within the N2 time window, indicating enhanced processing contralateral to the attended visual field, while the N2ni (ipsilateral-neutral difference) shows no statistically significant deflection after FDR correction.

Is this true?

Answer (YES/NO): NO